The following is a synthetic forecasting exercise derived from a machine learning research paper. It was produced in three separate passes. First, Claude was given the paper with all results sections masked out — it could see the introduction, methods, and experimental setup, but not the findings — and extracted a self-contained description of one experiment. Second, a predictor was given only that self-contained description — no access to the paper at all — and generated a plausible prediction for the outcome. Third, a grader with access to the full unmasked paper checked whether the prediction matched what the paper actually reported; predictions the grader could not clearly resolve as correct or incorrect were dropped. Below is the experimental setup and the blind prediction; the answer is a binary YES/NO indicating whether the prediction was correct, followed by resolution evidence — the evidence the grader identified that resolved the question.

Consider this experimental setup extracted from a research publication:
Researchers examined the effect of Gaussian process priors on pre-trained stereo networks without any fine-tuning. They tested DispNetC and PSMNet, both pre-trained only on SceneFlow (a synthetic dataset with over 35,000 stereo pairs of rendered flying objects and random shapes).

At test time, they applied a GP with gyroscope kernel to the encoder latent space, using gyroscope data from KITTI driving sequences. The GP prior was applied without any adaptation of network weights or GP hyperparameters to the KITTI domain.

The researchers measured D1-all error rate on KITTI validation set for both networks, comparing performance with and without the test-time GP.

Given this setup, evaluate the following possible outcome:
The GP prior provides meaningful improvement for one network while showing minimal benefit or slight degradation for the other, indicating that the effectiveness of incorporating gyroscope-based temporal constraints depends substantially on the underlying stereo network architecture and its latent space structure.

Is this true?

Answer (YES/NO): YES